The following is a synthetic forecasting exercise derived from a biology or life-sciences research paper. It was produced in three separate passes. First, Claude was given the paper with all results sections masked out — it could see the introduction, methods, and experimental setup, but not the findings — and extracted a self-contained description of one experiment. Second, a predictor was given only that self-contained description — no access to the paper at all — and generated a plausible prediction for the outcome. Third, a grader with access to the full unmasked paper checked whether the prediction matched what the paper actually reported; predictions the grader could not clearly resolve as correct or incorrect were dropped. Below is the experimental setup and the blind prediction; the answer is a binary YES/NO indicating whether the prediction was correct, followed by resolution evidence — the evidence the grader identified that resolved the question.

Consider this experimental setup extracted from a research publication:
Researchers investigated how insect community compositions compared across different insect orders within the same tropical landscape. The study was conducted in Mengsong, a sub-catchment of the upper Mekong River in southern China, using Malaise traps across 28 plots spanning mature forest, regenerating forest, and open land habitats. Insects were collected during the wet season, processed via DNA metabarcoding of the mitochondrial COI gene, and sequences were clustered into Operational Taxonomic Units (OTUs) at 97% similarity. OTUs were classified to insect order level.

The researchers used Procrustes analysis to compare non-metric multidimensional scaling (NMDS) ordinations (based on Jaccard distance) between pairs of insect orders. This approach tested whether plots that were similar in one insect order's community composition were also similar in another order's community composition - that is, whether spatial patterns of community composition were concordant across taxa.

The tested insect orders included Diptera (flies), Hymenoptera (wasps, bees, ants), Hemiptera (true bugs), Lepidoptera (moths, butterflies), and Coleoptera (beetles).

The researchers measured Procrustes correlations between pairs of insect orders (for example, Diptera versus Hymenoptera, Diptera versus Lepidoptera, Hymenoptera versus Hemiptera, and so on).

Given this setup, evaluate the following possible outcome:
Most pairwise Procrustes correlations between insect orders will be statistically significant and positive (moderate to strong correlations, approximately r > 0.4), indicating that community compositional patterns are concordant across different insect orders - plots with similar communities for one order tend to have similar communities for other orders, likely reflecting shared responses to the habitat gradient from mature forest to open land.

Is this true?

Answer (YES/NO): YES